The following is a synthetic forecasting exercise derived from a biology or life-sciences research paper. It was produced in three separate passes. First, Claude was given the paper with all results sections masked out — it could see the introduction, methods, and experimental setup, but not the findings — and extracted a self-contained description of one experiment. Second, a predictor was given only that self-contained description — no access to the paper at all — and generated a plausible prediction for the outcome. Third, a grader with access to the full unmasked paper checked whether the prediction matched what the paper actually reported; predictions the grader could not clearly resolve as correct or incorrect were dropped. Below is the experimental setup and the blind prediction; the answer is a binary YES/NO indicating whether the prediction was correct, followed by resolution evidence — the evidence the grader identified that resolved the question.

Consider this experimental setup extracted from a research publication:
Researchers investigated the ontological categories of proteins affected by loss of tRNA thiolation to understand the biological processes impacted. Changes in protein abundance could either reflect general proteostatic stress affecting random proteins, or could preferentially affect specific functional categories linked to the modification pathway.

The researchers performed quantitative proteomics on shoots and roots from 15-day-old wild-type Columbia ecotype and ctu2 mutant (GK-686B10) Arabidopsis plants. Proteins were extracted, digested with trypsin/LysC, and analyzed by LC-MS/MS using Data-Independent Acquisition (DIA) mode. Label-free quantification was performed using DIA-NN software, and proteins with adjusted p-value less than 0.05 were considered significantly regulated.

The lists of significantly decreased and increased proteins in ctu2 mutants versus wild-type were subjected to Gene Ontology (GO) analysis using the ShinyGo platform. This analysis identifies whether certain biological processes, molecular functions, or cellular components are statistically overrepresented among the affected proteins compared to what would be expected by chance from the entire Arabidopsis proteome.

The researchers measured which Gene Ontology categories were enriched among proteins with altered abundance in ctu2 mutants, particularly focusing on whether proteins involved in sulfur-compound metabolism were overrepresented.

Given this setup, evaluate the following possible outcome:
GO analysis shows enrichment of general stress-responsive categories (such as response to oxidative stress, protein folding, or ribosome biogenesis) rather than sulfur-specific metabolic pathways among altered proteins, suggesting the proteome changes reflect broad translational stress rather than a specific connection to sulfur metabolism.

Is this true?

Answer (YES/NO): NO